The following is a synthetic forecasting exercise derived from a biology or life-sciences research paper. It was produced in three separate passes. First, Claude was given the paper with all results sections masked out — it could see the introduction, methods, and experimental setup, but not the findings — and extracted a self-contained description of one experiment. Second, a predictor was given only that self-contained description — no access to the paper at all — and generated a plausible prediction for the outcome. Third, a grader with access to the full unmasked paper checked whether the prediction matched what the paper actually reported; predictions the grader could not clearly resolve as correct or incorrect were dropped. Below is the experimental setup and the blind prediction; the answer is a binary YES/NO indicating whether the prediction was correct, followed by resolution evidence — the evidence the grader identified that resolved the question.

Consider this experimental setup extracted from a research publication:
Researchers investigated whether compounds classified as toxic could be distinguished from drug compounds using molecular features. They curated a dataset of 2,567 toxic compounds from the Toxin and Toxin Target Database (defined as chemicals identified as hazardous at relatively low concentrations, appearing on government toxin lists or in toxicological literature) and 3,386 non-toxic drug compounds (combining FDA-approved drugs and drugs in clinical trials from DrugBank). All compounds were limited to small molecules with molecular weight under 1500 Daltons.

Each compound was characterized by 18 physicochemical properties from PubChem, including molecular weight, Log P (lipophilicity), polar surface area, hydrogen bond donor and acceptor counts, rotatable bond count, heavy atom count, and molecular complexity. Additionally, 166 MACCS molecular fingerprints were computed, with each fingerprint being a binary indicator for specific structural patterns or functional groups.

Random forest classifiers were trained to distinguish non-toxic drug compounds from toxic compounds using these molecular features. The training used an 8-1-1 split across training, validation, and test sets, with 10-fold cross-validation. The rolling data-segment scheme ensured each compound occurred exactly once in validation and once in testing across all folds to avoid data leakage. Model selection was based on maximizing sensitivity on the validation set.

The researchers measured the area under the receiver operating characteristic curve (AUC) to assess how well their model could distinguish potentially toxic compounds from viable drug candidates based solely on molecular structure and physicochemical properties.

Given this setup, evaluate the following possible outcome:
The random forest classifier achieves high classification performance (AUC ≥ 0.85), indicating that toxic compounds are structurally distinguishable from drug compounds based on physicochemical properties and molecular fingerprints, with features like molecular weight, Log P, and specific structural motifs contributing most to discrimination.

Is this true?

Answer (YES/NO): YES